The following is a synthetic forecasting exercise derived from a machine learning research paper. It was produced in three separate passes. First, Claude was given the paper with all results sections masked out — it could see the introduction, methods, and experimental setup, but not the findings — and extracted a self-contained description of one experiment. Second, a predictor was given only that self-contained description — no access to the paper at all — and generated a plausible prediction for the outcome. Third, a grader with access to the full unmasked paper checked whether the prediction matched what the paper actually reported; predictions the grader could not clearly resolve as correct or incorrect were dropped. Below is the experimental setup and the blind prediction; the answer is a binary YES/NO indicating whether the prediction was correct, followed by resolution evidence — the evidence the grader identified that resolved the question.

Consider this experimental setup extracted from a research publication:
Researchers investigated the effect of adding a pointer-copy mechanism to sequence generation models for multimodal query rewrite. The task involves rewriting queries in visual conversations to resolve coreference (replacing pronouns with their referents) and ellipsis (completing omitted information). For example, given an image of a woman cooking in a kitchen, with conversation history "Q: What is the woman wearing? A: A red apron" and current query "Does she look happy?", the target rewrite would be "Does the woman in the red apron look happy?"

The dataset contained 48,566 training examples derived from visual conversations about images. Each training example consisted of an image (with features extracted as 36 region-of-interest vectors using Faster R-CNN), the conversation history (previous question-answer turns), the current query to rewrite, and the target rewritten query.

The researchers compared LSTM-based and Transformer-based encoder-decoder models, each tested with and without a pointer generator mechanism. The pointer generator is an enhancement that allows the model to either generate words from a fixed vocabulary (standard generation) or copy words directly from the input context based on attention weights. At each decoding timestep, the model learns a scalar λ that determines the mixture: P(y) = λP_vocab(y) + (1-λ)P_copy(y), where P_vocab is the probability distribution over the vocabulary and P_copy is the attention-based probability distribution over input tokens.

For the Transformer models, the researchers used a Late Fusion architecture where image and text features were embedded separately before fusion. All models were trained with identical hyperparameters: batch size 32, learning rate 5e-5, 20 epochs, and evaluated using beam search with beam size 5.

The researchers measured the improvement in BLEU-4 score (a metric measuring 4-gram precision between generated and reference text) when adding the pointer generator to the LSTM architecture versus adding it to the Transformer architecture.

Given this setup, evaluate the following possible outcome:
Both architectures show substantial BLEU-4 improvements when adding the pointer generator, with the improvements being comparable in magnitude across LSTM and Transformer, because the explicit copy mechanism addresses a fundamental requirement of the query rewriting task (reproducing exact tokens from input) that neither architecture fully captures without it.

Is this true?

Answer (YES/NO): NO